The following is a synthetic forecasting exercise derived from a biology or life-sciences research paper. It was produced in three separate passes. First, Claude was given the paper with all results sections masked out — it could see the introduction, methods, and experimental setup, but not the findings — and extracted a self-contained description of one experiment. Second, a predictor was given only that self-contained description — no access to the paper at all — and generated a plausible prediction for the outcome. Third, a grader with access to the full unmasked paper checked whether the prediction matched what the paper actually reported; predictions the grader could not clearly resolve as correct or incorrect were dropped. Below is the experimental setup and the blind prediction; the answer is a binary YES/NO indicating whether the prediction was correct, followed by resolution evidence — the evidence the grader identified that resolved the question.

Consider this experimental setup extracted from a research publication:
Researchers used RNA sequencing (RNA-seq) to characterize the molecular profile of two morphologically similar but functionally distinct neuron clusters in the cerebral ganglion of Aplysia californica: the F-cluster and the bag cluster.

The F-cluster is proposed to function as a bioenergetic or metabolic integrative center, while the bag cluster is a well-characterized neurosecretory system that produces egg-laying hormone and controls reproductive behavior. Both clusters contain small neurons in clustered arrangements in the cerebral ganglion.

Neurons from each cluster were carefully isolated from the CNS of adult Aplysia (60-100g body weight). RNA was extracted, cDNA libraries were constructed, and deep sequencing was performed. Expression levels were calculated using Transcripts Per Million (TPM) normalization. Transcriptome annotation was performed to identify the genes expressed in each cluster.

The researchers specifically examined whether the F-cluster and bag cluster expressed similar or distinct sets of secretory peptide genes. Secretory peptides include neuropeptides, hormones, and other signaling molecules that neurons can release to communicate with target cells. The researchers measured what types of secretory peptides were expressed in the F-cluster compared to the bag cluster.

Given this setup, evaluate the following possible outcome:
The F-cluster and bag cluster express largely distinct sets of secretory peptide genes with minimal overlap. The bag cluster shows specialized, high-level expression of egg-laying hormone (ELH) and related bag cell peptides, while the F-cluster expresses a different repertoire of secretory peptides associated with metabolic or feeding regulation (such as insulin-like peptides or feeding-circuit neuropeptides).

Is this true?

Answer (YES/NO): YES